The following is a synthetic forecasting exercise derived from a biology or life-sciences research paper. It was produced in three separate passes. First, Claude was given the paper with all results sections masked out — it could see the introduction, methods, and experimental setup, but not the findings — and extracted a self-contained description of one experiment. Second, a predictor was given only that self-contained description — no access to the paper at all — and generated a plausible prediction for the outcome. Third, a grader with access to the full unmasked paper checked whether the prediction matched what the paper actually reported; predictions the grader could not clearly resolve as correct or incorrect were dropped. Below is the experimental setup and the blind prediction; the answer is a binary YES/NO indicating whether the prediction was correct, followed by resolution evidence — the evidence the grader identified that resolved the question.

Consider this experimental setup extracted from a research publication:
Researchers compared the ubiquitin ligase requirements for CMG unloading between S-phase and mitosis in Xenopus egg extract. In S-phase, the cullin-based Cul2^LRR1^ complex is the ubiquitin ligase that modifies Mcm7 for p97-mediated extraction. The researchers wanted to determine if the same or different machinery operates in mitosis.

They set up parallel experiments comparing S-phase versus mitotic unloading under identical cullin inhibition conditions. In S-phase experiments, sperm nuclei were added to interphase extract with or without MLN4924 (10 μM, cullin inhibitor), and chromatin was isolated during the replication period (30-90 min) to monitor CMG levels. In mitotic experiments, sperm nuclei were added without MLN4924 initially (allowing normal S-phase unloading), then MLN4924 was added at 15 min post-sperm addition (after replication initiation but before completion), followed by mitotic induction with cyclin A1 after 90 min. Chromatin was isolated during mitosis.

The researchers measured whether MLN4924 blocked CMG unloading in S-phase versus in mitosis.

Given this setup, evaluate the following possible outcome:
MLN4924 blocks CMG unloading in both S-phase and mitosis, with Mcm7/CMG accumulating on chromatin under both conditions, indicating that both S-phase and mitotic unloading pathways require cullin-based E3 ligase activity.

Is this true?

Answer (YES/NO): NO